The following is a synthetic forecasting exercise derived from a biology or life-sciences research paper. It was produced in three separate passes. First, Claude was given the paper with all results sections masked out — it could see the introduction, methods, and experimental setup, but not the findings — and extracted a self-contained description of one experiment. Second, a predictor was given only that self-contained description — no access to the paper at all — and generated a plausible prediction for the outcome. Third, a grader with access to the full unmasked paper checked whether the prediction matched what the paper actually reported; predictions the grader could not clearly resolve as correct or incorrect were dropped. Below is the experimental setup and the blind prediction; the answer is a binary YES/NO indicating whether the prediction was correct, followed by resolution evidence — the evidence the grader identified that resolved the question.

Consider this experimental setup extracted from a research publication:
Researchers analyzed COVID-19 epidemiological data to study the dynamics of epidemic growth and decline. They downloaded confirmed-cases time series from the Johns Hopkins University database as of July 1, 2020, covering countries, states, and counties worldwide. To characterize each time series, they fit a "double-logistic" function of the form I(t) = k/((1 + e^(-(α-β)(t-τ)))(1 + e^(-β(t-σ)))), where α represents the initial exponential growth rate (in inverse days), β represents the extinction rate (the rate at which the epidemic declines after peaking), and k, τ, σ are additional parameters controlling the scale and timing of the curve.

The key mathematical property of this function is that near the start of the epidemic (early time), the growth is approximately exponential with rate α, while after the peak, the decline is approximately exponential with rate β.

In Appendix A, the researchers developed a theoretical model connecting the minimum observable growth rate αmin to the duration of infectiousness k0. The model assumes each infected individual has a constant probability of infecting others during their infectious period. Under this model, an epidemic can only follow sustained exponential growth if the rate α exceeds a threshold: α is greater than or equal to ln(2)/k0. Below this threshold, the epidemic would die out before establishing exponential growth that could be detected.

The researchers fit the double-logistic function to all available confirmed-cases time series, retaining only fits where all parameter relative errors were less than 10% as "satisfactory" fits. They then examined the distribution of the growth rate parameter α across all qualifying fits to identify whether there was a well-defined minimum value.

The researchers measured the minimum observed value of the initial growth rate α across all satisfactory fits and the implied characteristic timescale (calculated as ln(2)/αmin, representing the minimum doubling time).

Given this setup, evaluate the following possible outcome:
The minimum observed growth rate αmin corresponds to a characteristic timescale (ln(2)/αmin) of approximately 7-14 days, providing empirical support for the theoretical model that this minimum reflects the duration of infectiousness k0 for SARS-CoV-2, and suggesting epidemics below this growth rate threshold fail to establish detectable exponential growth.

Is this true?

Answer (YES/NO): NO